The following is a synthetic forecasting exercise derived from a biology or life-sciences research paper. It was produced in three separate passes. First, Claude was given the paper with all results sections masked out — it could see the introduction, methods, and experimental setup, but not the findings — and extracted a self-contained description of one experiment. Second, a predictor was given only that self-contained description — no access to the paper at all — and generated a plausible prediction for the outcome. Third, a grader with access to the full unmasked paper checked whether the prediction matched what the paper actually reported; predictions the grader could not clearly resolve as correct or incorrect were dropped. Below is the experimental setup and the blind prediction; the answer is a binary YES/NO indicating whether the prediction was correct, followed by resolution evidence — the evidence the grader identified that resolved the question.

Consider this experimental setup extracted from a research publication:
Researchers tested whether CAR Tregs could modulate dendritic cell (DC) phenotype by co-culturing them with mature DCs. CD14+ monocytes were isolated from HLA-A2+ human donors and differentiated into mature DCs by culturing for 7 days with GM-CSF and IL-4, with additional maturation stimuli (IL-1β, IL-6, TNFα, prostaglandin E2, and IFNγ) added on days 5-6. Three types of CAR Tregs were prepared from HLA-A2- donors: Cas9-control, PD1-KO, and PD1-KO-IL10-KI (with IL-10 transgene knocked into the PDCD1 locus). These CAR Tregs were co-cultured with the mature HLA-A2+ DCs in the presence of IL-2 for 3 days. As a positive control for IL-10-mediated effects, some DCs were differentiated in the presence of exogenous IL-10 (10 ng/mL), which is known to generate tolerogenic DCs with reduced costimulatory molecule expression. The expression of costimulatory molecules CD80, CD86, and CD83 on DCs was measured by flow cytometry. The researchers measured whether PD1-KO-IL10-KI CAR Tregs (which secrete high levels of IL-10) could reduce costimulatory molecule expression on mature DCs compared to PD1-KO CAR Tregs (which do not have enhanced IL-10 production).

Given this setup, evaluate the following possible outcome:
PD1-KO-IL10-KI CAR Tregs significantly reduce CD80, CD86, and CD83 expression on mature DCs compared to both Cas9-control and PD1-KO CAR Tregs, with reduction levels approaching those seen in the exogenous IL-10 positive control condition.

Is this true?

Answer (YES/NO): NO